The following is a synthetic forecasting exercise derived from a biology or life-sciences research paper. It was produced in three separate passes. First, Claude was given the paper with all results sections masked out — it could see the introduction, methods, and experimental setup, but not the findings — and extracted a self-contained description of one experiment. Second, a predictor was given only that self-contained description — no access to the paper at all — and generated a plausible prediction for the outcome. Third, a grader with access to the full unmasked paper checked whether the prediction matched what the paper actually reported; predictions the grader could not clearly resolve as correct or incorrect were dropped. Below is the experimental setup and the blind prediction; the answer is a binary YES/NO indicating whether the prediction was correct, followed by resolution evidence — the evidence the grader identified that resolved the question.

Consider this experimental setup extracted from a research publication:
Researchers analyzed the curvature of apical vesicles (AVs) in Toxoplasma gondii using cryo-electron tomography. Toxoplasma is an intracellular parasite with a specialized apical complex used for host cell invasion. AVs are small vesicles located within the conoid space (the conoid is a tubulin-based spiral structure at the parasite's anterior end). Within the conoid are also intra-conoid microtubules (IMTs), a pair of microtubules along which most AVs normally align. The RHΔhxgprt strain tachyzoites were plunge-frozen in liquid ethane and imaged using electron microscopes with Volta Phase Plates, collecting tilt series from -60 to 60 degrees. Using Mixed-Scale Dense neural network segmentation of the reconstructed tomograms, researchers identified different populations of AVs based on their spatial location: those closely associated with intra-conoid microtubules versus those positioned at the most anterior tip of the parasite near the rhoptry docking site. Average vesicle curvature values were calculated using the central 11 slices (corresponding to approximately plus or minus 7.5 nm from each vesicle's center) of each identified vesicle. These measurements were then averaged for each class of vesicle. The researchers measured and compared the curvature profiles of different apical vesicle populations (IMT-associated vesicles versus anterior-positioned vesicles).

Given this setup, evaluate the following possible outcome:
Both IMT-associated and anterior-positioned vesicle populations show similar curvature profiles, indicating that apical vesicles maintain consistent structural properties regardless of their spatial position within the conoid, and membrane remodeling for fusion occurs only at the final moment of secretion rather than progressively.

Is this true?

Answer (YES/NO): NO